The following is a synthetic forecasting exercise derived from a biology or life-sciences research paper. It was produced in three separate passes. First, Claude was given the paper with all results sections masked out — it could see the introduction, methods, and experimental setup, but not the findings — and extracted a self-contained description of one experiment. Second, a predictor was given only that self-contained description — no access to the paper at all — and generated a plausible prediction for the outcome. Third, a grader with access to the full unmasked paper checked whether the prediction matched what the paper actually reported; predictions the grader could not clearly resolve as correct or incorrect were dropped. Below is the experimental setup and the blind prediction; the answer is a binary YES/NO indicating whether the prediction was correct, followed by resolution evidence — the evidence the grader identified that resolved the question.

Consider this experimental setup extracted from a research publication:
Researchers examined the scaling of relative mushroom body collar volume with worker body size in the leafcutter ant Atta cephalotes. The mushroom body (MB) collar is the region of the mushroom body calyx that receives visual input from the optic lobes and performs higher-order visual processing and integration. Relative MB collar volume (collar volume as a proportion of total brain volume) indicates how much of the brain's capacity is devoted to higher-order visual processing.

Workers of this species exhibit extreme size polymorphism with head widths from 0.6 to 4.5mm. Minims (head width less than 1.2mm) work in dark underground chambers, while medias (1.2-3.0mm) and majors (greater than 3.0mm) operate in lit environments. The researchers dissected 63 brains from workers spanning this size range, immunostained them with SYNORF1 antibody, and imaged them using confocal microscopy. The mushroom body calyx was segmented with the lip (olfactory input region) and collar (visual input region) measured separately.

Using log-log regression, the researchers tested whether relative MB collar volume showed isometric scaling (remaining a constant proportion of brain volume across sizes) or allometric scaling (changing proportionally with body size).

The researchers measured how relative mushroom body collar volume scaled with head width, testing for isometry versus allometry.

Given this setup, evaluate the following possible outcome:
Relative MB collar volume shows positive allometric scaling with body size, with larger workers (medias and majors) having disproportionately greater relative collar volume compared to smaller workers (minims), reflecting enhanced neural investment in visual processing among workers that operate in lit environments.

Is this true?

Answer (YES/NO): YES